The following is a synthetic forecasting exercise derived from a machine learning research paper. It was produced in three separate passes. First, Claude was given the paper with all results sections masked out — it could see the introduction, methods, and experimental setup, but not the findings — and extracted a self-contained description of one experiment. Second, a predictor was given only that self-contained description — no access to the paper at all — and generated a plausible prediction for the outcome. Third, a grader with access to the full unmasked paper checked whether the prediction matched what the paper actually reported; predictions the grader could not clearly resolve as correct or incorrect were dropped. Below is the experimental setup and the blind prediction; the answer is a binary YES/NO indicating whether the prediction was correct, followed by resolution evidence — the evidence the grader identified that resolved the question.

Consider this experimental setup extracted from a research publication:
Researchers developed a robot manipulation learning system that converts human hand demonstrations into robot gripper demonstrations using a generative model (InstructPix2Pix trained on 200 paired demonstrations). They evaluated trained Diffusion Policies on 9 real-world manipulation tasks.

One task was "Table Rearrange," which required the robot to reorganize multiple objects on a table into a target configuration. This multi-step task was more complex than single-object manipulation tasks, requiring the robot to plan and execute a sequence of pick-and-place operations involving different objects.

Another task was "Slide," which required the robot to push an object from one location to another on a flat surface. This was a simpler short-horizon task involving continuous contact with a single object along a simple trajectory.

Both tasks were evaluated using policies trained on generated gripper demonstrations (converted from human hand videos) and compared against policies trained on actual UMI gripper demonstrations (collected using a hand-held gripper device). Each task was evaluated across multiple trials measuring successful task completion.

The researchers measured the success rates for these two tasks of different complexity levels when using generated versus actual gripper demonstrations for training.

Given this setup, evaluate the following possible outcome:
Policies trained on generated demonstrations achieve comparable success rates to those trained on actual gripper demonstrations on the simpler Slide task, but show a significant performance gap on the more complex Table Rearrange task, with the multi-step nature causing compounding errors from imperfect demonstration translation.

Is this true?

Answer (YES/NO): NO